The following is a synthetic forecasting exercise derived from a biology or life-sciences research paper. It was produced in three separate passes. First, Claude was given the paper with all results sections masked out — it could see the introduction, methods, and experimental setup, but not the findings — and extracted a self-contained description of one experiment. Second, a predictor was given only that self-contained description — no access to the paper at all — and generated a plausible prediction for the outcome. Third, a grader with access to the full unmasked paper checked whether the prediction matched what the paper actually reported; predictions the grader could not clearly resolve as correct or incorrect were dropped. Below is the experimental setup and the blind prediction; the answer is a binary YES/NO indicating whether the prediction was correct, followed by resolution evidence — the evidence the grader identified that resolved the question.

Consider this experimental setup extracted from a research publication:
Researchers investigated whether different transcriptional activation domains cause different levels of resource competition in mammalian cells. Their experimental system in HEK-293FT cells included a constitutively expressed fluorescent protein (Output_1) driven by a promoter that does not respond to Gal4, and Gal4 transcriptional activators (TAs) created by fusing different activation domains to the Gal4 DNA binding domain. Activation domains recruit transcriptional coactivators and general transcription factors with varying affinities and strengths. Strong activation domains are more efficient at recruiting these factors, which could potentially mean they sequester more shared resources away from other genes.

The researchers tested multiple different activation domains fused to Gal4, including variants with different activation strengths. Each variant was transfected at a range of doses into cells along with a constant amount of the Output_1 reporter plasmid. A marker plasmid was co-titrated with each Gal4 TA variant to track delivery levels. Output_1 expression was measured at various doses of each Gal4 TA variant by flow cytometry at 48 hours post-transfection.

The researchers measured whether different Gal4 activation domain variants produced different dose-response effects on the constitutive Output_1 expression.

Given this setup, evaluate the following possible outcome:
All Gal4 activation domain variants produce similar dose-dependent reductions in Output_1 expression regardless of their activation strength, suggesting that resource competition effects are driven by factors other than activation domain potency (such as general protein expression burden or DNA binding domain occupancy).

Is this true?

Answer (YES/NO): NO